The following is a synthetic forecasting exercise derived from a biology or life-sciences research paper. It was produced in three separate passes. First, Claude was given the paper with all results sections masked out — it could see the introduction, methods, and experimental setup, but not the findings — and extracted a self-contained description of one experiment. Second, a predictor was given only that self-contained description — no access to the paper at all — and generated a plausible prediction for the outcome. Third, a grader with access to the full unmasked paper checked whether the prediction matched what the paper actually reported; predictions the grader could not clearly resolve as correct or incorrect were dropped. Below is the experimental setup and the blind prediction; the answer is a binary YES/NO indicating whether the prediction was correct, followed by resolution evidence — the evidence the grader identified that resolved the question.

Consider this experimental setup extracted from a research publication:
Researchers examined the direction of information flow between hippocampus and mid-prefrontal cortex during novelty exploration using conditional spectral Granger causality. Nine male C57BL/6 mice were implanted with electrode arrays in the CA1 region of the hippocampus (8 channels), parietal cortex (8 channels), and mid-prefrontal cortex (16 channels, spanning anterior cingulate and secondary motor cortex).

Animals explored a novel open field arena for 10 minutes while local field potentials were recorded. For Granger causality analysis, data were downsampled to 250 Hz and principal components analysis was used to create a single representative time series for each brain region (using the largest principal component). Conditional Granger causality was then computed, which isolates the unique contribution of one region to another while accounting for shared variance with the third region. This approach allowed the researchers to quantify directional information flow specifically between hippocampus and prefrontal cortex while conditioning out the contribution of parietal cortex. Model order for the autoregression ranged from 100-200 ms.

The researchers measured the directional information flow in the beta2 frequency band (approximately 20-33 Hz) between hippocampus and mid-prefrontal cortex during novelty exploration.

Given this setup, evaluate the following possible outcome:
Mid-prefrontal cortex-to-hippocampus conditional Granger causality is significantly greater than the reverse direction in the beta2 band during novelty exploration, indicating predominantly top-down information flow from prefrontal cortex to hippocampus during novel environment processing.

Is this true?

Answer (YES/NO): NO